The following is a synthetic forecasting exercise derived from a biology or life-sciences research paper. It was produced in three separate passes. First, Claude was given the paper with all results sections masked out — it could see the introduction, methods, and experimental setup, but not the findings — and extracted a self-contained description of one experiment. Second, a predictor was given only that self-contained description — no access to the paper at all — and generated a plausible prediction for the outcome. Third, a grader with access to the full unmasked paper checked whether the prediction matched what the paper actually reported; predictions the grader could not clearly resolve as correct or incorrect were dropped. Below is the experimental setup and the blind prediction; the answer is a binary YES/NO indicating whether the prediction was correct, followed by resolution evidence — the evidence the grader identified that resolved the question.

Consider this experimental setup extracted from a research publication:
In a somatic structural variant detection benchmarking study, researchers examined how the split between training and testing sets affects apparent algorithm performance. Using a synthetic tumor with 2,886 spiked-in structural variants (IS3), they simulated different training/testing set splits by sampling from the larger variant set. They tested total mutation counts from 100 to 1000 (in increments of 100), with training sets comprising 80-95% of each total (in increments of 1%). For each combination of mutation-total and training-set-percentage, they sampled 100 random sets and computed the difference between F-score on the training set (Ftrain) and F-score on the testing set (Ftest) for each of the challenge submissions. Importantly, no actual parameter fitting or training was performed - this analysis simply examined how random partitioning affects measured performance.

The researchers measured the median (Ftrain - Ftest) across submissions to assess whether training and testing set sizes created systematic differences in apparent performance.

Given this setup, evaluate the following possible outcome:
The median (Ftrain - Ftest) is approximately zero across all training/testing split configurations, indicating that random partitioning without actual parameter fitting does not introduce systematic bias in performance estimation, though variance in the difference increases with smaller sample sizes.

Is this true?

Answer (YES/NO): NO